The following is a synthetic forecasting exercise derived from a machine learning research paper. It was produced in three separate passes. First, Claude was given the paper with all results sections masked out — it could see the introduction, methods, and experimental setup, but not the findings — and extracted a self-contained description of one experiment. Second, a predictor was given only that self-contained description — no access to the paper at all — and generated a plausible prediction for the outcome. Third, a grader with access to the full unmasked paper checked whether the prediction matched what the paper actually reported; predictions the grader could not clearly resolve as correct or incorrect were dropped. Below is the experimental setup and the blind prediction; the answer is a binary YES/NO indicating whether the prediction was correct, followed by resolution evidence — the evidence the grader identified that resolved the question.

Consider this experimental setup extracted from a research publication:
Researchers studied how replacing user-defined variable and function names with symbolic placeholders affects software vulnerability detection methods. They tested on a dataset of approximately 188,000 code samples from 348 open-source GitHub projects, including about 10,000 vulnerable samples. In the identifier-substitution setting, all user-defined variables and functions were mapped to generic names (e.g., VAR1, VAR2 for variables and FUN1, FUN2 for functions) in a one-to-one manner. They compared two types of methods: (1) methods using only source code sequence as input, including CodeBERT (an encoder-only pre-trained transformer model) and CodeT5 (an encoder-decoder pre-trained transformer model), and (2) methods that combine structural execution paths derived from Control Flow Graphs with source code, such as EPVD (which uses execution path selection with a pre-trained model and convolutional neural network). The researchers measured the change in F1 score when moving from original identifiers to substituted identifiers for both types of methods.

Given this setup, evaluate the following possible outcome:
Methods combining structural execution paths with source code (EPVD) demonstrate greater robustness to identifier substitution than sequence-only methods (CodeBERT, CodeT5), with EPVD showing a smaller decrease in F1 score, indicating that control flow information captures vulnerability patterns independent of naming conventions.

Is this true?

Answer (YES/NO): YES